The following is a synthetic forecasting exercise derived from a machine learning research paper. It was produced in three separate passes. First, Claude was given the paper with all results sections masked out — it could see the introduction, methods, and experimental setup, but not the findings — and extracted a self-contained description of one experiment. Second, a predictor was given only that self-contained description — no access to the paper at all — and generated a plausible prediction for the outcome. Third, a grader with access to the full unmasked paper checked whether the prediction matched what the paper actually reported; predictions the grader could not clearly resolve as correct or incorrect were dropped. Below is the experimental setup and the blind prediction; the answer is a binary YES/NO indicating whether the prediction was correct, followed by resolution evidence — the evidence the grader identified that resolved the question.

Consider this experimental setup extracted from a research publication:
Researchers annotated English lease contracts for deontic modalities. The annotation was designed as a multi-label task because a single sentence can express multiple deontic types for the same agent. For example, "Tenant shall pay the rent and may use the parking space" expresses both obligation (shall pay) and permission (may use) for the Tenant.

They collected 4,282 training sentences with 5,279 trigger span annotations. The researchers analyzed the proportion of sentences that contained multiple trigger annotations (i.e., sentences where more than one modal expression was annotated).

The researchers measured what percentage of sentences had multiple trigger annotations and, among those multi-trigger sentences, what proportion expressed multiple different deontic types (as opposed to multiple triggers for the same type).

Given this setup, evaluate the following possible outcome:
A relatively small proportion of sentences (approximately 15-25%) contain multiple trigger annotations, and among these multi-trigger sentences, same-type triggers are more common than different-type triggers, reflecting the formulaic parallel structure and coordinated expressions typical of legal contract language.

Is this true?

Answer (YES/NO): YES